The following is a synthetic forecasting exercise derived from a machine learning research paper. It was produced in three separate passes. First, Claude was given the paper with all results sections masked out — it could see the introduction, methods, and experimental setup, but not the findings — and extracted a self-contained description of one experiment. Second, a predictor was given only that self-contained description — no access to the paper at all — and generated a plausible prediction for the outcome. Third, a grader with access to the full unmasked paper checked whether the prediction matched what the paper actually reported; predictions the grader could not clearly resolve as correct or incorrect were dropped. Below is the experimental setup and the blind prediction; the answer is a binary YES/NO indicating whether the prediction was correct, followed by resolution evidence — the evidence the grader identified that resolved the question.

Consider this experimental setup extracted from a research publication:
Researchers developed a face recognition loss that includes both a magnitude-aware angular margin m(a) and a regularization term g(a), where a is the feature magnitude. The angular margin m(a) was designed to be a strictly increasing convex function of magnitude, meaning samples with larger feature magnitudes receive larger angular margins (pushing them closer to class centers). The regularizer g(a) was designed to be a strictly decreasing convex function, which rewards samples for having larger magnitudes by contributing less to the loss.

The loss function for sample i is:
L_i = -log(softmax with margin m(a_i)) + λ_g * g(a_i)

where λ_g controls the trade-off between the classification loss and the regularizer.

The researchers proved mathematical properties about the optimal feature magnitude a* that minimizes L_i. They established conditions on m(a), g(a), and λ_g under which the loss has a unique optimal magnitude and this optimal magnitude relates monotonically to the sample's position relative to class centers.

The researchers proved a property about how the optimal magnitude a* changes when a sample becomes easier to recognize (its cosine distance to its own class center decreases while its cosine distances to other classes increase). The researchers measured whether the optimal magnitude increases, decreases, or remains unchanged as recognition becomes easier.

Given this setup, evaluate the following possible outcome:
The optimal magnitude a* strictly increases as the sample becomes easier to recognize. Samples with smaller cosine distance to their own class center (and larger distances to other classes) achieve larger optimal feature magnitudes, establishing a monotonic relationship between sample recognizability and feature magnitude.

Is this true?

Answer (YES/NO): YES